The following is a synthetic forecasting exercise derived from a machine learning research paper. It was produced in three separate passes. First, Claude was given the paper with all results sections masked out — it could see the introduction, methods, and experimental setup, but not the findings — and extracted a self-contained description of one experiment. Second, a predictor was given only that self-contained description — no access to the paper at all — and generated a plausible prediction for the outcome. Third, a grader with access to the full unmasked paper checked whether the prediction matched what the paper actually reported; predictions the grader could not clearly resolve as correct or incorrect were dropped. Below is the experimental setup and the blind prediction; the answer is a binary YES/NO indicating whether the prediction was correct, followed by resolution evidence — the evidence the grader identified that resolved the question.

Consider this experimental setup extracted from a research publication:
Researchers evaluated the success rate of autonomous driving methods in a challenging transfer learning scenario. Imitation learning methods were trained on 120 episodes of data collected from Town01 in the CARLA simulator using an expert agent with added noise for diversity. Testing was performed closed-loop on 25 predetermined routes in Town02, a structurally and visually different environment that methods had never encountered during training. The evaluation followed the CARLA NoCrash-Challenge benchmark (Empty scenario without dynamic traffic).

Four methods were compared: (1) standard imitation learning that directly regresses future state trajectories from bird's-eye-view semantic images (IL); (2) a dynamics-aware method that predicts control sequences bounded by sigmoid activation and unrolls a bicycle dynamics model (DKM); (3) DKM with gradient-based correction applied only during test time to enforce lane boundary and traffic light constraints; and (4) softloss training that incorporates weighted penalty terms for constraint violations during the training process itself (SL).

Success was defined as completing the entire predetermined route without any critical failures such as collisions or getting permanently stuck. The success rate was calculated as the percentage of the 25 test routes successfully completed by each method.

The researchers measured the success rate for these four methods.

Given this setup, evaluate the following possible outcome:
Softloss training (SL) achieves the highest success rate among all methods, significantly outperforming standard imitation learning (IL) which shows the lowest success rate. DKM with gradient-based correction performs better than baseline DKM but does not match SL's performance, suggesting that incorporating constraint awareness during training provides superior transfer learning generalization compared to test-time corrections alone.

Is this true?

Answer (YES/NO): NO